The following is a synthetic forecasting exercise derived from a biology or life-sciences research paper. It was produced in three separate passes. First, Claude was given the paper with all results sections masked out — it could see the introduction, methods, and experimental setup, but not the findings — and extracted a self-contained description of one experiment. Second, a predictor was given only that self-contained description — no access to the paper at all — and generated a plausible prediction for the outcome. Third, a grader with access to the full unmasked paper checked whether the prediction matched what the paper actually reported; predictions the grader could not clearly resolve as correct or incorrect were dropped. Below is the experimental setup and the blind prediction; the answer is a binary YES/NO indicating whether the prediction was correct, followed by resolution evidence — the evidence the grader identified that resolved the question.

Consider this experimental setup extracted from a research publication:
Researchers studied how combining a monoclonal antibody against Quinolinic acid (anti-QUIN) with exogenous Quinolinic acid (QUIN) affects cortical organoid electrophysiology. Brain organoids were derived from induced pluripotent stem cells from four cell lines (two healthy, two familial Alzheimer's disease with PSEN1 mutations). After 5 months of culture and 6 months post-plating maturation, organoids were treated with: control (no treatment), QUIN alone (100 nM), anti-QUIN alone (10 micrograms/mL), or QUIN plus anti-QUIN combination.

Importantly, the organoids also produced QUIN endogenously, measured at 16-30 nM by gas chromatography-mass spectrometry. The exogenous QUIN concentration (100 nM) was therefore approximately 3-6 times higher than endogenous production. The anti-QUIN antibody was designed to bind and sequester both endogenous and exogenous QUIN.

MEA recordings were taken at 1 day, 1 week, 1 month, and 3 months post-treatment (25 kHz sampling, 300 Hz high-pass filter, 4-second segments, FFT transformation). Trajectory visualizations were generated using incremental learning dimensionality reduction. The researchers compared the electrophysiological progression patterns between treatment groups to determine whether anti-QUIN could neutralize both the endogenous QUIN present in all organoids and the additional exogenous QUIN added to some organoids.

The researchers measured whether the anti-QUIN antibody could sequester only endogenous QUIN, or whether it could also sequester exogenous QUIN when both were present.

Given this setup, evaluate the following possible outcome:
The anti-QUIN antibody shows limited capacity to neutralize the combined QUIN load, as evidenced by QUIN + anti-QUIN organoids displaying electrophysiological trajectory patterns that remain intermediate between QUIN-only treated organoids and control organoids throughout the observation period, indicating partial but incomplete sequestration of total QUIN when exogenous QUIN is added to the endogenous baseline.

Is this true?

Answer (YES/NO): YES